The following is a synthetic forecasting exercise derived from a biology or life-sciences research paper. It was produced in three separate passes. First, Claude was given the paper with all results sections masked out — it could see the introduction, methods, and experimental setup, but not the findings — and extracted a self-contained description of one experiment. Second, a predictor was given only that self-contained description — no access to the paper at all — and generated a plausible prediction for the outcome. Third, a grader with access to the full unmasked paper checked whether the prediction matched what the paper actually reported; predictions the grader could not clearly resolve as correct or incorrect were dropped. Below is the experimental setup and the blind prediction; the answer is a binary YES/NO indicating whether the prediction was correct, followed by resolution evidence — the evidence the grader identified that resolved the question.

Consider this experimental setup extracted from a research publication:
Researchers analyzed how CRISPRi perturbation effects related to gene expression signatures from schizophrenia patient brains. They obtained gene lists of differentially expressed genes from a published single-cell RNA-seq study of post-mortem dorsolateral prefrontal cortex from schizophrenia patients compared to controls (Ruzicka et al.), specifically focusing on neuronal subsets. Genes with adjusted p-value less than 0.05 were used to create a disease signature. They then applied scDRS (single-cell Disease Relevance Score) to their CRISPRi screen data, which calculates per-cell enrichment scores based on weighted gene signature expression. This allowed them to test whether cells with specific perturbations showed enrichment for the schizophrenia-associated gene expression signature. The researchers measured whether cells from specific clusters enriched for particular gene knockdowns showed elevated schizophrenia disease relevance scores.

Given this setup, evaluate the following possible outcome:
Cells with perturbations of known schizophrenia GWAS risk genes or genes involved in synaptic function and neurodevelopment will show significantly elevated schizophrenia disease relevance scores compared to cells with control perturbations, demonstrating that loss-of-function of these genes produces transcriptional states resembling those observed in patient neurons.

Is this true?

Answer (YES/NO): NO